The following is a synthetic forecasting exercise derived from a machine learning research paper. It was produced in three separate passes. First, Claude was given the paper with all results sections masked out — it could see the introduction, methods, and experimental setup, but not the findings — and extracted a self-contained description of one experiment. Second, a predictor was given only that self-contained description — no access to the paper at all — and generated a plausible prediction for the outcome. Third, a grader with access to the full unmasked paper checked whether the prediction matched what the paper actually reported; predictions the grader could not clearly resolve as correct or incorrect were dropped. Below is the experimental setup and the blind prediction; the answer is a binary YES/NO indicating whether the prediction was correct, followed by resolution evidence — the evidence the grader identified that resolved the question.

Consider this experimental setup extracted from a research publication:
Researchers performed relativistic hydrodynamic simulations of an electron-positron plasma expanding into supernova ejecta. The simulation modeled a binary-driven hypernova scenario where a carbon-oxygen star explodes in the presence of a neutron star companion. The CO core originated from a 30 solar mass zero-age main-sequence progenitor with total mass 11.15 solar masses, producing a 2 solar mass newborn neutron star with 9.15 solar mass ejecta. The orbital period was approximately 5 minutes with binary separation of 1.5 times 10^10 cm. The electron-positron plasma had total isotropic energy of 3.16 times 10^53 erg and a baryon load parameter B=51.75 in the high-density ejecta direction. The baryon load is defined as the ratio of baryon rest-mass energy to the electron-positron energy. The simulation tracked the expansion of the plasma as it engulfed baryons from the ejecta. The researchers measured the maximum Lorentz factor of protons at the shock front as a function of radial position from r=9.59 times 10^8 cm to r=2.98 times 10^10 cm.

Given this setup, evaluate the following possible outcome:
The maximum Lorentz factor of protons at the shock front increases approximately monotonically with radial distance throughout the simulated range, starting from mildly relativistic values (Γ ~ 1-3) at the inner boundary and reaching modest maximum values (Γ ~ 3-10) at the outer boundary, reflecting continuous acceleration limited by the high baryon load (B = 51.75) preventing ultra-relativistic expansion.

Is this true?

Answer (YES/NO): NO